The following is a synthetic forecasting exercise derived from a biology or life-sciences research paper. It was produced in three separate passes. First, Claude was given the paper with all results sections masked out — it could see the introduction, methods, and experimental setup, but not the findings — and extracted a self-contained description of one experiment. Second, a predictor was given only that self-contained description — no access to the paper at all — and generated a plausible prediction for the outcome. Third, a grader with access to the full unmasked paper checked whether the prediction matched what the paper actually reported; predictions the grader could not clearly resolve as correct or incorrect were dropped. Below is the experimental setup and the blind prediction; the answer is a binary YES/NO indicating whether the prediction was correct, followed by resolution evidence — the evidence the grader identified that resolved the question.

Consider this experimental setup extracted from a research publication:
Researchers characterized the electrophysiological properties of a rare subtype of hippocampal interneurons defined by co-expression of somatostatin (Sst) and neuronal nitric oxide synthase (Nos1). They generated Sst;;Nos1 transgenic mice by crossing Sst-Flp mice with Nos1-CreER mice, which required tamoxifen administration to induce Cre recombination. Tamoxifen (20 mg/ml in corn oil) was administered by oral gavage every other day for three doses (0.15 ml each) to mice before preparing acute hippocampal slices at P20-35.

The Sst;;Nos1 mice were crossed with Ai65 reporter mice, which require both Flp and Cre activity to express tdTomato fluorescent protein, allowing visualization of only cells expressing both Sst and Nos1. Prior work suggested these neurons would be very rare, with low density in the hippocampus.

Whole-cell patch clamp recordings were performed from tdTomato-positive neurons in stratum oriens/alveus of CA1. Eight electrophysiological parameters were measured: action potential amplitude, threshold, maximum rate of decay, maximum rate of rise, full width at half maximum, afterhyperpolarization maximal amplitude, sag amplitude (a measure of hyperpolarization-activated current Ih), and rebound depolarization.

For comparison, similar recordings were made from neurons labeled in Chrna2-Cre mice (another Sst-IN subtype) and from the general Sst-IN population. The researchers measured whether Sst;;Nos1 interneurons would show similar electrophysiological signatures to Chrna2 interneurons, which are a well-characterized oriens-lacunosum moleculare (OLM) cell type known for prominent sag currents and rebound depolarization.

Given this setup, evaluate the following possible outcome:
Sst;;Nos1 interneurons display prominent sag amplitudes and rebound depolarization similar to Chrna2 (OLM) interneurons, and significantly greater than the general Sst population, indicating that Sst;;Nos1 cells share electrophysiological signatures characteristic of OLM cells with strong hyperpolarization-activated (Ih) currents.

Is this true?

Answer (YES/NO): NO